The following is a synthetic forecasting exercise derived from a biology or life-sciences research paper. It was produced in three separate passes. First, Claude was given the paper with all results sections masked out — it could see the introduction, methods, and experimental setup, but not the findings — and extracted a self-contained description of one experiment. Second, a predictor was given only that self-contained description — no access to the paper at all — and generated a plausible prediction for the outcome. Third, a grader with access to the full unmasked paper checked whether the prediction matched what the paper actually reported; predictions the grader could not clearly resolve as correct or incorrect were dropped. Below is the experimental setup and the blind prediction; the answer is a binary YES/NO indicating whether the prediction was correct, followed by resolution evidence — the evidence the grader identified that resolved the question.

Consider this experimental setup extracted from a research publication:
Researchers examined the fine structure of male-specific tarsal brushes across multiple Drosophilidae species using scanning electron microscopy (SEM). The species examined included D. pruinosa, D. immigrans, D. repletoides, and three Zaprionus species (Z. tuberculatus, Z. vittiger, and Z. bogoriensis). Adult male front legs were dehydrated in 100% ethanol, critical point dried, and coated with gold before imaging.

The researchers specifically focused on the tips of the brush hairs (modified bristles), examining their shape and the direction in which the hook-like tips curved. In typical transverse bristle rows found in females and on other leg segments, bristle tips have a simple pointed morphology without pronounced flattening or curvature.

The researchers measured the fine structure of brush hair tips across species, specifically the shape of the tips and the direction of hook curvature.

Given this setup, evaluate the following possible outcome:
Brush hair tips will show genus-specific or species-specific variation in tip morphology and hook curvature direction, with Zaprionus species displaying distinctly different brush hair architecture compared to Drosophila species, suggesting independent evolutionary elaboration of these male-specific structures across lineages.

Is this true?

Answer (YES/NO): NO